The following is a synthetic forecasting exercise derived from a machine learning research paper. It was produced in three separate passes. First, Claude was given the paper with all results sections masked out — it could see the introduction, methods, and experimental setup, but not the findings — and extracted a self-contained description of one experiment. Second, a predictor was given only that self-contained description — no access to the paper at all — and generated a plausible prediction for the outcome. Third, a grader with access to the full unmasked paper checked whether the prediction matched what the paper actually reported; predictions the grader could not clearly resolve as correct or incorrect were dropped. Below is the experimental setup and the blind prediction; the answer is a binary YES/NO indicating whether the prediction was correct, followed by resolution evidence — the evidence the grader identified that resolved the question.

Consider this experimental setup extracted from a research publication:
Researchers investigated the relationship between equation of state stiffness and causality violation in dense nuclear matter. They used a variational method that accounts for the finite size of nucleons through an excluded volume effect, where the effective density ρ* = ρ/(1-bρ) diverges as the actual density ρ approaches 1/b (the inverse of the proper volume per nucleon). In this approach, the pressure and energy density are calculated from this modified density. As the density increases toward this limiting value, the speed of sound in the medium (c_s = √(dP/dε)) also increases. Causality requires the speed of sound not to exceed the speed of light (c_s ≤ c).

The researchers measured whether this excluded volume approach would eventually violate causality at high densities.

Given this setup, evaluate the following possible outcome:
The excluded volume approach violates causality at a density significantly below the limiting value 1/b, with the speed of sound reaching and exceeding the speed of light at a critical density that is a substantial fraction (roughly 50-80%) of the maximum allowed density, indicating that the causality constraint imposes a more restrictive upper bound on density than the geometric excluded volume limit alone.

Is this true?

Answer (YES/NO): NO